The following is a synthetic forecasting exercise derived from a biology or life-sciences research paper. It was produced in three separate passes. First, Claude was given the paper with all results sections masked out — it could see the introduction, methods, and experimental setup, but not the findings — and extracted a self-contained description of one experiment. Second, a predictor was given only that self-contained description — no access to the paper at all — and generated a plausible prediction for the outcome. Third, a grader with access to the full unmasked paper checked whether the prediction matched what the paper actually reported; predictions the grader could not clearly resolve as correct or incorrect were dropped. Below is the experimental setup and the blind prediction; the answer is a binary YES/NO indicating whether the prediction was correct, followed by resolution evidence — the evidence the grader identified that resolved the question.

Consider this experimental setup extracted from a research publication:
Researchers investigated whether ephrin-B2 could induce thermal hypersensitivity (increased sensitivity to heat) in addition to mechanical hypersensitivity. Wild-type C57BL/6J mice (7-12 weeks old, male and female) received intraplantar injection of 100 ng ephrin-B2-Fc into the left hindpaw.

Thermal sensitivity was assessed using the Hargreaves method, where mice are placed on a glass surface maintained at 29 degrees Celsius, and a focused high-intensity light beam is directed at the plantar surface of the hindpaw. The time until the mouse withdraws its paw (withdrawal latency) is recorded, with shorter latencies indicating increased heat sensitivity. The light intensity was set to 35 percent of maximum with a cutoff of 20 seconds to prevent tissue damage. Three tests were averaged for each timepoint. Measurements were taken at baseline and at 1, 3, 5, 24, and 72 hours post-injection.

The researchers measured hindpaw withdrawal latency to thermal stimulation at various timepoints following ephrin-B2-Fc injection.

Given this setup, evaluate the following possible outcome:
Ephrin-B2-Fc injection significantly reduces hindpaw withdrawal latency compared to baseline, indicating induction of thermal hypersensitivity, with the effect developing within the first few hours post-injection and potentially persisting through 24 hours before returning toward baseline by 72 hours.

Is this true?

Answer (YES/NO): NO